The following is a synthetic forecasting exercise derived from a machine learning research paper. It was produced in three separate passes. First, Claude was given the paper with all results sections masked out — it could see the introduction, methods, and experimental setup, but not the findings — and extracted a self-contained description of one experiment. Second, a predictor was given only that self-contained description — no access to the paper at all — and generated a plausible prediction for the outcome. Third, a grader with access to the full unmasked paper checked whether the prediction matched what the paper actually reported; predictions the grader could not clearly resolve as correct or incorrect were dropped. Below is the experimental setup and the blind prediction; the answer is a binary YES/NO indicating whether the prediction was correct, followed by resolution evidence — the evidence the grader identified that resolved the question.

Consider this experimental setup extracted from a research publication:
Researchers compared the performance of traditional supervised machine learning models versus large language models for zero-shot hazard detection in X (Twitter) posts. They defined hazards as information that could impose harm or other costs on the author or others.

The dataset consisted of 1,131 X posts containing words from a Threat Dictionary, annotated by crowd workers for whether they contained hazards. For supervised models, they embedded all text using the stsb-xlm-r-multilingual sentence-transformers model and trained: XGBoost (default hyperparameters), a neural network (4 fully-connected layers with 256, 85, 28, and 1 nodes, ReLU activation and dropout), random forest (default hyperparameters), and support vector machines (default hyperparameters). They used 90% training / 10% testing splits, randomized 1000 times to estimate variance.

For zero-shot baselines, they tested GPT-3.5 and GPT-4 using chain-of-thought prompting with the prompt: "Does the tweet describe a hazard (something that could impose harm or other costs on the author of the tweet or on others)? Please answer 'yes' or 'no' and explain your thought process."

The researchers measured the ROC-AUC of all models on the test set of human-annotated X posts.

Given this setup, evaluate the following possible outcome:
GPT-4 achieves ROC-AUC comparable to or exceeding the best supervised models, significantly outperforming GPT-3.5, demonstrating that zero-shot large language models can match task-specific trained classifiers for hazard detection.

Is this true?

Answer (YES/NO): NO